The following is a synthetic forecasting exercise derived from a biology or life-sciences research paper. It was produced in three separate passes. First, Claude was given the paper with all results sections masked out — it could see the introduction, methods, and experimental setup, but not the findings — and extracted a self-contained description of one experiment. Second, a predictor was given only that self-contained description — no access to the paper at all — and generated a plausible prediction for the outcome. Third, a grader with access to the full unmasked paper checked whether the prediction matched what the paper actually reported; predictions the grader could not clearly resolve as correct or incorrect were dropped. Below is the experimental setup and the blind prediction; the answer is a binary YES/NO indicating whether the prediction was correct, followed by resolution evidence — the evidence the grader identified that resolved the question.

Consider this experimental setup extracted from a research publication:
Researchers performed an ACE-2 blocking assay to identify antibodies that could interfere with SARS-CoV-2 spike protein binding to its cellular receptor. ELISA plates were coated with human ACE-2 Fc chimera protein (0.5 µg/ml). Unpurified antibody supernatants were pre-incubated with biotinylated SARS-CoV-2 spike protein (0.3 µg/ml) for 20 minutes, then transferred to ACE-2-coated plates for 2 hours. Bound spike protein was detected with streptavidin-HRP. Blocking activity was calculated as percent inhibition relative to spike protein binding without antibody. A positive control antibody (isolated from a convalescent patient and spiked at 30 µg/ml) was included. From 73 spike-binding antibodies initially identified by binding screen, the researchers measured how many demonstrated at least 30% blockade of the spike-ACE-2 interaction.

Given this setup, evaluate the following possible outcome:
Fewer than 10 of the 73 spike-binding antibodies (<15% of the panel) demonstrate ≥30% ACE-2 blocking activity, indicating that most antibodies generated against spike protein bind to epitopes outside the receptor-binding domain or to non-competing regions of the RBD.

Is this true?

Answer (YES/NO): NO